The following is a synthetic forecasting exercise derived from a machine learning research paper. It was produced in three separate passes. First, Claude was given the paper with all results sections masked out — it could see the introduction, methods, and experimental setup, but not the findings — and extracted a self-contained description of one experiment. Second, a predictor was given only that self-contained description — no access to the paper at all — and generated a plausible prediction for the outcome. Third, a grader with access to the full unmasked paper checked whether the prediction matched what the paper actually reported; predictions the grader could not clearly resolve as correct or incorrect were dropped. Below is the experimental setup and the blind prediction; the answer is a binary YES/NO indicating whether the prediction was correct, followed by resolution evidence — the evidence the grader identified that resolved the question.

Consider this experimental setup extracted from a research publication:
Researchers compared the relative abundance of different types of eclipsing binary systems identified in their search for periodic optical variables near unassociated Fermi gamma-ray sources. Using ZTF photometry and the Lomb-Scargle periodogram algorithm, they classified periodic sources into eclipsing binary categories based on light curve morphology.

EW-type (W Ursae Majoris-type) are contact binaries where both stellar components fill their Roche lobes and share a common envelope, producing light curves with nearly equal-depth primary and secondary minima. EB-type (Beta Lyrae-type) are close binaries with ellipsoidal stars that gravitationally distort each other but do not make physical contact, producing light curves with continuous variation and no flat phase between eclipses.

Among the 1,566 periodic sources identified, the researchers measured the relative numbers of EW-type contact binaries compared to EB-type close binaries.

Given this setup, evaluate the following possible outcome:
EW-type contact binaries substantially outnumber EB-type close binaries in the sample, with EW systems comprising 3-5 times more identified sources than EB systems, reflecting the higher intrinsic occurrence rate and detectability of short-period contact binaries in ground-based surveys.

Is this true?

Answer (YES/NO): NO